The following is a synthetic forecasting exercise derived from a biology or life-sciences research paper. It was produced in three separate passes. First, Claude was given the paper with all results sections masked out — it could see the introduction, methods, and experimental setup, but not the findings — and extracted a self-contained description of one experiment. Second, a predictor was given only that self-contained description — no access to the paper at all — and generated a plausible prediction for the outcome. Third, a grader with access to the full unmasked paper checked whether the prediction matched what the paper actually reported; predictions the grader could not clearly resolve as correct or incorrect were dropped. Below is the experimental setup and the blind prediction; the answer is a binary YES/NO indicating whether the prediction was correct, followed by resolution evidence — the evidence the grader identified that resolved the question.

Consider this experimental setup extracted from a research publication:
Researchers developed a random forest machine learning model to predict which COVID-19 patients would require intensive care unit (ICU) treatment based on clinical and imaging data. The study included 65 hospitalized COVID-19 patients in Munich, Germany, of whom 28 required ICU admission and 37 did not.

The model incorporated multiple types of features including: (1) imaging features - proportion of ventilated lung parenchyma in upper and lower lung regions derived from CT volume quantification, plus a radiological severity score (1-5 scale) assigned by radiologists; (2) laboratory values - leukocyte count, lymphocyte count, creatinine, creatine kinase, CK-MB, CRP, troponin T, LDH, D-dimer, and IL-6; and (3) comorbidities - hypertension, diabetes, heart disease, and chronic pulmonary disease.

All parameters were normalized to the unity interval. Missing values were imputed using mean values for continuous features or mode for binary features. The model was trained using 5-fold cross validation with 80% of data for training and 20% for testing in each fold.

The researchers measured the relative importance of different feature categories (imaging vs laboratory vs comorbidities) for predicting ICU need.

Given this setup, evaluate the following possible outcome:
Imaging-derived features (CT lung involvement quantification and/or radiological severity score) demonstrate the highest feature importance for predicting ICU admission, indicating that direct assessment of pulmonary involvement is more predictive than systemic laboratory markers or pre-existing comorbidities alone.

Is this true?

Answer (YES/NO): YES